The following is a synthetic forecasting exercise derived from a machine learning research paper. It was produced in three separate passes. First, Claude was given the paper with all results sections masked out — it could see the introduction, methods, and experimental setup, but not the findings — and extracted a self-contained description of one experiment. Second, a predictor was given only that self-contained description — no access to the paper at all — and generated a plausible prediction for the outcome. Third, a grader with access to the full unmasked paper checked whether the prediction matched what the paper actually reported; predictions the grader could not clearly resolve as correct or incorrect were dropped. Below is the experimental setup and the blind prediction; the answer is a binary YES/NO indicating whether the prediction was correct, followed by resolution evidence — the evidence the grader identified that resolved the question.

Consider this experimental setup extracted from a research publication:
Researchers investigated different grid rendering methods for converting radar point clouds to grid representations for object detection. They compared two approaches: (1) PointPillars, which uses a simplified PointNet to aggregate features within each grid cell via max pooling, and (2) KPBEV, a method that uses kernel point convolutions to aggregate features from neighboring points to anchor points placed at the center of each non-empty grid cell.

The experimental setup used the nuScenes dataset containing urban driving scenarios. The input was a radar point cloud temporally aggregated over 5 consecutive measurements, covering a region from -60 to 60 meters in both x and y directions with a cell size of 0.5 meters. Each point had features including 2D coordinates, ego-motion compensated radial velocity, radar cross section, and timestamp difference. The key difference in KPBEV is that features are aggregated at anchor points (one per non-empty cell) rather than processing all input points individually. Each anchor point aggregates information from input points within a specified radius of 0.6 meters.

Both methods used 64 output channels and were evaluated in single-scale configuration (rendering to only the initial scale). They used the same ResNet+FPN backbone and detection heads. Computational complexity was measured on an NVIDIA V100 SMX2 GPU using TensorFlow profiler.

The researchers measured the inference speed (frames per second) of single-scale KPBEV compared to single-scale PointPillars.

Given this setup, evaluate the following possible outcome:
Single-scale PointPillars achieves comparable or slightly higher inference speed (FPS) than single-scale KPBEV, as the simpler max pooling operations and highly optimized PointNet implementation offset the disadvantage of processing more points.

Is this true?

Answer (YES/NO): YES